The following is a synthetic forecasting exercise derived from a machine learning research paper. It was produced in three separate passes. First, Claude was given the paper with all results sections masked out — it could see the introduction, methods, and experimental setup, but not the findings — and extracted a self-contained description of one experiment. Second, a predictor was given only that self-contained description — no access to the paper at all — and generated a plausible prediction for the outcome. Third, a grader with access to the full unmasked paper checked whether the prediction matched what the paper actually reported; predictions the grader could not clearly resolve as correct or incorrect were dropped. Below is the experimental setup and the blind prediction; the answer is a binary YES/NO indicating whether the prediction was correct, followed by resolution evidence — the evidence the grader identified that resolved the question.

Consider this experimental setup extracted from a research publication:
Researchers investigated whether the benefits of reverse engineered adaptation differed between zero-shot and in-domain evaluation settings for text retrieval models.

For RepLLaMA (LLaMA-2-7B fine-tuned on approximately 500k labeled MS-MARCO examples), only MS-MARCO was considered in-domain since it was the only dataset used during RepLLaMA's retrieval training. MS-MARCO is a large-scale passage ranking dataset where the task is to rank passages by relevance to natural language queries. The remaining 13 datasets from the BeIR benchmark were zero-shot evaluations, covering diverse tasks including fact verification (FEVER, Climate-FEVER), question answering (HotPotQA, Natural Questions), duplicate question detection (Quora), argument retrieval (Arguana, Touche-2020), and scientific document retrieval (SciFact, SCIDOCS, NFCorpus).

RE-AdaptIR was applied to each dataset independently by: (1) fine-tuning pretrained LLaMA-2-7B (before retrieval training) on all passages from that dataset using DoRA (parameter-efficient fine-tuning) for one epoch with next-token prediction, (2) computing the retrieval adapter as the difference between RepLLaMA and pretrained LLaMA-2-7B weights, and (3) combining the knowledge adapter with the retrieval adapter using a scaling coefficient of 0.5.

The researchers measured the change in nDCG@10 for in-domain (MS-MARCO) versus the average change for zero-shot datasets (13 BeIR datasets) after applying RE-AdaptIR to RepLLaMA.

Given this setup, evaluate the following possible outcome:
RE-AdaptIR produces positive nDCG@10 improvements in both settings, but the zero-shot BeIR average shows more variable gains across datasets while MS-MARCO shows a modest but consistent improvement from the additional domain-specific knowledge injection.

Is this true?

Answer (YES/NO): NO